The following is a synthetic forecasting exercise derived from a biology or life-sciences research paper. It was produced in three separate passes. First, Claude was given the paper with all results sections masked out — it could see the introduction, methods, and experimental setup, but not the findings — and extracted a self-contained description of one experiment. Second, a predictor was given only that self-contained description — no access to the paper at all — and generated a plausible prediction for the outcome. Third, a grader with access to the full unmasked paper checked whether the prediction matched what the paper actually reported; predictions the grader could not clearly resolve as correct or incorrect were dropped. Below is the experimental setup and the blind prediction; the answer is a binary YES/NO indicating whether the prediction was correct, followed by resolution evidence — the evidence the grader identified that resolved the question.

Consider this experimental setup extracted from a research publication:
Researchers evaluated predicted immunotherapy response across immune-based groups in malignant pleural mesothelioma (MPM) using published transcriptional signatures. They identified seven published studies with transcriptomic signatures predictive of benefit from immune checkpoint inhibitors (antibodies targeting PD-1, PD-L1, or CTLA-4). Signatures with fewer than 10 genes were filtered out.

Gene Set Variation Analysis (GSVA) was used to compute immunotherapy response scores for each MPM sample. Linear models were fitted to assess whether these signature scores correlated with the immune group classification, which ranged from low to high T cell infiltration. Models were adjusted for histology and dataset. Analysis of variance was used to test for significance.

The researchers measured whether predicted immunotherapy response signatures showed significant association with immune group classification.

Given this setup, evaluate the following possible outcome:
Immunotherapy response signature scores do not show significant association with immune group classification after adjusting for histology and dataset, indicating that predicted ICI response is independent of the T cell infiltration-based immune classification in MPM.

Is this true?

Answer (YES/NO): NO